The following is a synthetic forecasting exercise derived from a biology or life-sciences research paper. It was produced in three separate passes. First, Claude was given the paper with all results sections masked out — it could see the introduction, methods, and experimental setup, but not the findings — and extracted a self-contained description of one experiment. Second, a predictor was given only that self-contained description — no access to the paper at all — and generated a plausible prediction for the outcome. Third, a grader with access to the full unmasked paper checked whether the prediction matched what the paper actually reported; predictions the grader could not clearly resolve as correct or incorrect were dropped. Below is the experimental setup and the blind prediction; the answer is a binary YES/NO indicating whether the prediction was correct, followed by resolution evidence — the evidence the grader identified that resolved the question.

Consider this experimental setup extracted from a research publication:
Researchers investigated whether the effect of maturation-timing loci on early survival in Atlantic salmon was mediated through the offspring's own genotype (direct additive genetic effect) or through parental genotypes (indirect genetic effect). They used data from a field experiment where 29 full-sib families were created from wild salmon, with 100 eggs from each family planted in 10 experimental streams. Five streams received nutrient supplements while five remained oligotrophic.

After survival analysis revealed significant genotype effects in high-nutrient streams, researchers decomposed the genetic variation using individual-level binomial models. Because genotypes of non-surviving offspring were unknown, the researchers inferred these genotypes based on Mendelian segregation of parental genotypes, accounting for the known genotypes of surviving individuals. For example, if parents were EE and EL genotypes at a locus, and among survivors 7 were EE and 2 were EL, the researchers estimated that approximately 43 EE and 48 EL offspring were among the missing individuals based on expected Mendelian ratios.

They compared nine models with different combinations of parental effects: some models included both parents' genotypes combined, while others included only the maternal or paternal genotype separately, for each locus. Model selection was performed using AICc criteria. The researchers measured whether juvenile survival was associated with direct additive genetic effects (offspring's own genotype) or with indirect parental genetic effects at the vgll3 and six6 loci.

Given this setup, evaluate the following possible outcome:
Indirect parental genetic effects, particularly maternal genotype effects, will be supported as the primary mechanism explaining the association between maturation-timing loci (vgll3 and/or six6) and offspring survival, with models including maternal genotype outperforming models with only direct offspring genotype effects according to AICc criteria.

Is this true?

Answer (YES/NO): YES